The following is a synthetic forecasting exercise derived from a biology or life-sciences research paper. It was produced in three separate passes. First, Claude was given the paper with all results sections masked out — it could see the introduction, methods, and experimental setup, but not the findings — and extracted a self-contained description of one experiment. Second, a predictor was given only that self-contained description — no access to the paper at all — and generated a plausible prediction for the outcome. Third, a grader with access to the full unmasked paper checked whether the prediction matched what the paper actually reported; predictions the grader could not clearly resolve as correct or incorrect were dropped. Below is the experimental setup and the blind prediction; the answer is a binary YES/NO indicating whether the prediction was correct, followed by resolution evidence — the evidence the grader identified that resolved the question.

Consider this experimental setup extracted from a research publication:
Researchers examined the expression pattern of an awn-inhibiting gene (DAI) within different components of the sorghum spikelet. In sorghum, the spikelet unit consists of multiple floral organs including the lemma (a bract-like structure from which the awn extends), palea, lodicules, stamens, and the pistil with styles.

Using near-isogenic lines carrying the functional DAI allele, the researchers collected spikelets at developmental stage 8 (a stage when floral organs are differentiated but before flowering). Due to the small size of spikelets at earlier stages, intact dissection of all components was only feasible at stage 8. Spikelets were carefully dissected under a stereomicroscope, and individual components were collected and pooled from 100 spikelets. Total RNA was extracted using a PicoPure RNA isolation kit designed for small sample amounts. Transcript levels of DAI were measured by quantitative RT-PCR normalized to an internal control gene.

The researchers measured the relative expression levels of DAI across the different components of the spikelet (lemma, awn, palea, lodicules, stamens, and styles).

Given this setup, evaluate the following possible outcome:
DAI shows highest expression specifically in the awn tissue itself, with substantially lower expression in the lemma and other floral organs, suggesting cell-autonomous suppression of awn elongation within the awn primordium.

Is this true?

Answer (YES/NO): YES